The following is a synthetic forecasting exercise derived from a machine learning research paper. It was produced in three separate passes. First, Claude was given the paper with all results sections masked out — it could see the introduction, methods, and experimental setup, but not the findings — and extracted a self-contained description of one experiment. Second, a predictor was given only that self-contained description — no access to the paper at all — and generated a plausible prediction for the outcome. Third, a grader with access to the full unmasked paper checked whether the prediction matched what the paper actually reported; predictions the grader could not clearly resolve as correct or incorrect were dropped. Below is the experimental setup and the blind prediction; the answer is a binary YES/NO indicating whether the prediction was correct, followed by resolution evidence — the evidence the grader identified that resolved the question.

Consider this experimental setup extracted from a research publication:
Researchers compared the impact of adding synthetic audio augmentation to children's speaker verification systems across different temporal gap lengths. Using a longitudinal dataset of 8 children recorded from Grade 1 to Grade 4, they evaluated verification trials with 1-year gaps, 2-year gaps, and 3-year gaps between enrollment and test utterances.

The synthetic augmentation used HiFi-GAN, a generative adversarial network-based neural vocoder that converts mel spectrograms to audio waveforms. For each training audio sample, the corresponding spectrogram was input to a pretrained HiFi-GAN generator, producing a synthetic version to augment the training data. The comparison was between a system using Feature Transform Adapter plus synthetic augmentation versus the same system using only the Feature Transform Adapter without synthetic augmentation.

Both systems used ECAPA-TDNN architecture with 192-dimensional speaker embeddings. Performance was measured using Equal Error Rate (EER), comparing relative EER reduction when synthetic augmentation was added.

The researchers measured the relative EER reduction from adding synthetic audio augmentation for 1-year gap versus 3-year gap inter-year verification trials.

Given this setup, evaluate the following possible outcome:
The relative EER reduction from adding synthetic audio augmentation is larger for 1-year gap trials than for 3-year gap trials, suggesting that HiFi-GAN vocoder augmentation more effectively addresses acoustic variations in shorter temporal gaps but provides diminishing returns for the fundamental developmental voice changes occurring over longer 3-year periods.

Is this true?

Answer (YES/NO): YES